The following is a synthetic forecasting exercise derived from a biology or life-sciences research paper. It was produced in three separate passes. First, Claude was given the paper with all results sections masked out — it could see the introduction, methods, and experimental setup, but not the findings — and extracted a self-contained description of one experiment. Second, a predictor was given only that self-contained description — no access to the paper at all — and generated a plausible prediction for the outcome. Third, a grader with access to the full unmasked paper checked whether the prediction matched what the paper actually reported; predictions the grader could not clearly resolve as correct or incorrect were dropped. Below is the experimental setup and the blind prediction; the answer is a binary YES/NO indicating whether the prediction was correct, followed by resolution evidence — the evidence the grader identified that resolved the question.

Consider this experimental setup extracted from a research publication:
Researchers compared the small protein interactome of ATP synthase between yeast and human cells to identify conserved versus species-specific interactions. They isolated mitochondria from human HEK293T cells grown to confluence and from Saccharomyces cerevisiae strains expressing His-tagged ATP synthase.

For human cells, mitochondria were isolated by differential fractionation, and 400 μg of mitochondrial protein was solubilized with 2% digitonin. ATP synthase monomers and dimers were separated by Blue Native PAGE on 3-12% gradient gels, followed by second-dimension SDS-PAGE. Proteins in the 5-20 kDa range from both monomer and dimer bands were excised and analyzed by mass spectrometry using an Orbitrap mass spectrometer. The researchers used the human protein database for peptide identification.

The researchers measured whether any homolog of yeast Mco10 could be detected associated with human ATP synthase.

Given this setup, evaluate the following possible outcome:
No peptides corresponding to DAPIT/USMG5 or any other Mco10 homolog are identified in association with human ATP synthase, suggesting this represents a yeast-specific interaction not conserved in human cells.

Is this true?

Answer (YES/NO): NO